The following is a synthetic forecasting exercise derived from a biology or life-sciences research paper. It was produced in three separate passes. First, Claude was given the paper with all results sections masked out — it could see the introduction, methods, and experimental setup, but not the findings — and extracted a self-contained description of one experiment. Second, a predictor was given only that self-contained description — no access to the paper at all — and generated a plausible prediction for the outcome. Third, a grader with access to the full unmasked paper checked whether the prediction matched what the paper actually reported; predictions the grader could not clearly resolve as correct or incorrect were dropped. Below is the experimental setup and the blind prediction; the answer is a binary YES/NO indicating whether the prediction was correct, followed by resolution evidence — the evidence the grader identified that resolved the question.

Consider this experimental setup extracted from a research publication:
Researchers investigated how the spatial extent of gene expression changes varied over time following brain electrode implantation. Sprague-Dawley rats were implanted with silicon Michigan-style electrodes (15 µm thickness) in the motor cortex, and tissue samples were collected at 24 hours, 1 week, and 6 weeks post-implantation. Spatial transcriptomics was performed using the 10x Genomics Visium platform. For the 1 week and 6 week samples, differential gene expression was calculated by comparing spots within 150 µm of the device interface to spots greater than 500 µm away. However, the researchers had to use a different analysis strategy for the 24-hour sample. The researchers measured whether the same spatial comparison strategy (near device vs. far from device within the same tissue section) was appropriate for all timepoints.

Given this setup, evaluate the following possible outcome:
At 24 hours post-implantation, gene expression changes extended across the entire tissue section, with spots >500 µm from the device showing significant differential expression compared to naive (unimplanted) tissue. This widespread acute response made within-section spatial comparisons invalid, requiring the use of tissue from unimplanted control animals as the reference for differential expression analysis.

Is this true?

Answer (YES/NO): YES